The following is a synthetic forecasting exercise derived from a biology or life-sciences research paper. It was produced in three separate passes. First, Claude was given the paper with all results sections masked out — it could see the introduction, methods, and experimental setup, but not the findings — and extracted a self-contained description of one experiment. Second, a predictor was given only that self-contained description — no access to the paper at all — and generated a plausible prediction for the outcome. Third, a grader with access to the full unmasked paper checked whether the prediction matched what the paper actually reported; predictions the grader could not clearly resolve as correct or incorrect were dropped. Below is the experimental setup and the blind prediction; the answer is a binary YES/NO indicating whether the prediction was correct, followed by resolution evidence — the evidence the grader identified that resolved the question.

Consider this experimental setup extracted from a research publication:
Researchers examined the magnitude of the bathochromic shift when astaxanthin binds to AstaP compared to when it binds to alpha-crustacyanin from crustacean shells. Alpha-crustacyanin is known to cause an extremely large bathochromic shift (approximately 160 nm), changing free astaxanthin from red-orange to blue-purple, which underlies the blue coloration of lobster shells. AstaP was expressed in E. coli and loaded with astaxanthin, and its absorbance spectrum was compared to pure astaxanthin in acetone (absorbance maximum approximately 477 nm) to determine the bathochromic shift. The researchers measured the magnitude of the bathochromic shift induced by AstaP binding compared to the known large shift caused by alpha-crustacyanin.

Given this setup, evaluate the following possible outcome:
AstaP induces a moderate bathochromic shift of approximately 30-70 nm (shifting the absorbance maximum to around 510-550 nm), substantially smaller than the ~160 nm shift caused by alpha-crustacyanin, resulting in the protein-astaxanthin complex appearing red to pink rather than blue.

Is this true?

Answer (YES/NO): NO